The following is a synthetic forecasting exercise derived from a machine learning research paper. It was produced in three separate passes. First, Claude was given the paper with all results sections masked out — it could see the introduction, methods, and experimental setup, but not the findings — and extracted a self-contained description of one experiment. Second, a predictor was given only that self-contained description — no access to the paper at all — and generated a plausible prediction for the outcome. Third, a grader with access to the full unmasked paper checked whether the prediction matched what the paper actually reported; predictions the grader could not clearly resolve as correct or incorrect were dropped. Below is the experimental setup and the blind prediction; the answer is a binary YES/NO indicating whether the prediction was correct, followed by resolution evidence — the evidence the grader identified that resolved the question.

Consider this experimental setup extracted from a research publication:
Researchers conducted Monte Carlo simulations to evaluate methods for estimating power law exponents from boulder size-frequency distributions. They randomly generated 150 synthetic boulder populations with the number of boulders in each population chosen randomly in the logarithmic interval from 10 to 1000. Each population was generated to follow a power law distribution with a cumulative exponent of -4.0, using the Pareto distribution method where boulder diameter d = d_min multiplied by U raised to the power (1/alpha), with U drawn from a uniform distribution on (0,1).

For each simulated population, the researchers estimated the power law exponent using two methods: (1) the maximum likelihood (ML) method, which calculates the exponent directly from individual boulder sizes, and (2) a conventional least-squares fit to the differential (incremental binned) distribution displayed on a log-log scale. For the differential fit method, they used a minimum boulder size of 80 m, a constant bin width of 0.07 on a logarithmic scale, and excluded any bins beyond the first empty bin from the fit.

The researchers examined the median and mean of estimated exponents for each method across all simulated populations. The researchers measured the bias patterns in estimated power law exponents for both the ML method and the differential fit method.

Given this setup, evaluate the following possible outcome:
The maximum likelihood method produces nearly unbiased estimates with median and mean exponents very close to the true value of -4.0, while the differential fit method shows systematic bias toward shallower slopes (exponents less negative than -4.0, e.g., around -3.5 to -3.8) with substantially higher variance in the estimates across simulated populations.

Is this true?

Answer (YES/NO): YES